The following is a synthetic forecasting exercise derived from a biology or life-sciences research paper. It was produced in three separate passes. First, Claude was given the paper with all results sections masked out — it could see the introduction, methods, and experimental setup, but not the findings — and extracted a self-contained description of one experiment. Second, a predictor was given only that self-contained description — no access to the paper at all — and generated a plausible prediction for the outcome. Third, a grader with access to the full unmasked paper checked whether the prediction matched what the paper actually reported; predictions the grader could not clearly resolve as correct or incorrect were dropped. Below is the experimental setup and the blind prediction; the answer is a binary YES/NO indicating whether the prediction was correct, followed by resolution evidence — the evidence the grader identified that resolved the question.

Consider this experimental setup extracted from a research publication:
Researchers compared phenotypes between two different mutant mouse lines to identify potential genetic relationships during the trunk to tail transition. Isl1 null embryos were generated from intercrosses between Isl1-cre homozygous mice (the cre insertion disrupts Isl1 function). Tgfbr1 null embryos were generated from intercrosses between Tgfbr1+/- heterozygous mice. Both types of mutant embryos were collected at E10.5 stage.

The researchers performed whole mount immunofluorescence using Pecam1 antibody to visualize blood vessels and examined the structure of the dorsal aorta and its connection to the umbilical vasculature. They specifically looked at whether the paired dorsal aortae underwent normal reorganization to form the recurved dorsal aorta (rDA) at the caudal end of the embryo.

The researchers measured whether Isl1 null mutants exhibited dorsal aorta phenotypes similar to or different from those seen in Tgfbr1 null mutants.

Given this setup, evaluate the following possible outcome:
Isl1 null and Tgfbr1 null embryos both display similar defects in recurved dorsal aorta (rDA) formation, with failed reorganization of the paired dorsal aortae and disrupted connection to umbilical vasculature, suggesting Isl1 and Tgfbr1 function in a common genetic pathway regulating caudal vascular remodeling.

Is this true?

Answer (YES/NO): YES